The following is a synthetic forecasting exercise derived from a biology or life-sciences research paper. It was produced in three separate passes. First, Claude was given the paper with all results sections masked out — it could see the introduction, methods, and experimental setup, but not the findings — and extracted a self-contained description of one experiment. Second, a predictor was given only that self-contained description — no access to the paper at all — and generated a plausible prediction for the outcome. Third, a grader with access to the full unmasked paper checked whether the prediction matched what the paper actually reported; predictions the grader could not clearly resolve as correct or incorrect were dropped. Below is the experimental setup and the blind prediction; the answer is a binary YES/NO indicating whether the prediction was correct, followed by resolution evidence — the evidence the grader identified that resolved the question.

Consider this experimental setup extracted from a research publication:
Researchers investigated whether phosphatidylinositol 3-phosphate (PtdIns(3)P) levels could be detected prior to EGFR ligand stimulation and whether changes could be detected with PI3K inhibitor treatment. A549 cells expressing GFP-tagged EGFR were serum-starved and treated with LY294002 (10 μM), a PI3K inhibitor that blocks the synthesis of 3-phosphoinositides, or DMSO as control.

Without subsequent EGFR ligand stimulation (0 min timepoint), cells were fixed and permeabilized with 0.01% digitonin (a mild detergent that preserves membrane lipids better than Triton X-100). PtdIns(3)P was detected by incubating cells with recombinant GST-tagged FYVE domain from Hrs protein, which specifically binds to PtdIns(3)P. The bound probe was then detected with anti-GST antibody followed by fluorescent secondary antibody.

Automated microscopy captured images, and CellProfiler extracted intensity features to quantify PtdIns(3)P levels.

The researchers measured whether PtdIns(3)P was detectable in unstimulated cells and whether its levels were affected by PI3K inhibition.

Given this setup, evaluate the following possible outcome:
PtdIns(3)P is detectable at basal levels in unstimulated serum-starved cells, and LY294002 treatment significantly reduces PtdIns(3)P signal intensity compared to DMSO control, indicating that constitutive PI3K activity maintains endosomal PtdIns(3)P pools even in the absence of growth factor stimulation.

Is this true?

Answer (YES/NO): YES